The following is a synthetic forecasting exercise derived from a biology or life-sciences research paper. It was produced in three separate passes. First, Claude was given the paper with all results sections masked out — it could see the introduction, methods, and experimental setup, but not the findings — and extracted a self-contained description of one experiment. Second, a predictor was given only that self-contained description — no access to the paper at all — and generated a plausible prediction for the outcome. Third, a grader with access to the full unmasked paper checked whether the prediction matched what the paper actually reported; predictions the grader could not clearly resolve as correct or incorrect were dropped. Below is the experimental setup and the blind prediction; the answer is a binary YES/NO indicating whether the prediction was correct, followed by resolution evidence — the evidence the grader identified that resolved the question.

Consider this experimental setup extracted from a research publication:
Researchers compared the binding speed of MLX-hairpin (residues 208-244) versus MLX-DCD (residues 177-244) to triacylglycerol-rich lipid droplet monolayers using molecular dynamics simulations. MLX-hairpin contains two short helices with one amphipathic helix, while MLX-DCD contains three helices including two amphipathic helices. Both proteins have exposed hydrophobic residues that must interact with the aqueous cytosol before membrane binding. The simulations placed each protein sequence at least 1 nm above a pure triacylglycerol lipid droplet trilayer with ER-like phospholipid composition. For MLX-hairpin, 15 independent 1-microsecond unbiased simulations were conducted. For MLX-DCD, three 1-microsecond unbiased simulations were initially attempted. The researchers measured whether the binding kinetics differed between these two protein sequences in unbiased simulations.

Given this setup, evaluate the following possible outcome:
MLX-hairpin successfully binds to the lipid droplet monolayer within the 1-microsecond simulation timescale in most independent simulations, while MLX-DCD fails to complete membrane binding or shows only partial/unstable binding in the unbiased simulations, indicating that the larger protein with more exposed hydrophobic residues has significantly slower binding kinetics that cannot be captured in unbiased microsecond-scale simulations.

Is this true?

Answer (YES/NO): NO